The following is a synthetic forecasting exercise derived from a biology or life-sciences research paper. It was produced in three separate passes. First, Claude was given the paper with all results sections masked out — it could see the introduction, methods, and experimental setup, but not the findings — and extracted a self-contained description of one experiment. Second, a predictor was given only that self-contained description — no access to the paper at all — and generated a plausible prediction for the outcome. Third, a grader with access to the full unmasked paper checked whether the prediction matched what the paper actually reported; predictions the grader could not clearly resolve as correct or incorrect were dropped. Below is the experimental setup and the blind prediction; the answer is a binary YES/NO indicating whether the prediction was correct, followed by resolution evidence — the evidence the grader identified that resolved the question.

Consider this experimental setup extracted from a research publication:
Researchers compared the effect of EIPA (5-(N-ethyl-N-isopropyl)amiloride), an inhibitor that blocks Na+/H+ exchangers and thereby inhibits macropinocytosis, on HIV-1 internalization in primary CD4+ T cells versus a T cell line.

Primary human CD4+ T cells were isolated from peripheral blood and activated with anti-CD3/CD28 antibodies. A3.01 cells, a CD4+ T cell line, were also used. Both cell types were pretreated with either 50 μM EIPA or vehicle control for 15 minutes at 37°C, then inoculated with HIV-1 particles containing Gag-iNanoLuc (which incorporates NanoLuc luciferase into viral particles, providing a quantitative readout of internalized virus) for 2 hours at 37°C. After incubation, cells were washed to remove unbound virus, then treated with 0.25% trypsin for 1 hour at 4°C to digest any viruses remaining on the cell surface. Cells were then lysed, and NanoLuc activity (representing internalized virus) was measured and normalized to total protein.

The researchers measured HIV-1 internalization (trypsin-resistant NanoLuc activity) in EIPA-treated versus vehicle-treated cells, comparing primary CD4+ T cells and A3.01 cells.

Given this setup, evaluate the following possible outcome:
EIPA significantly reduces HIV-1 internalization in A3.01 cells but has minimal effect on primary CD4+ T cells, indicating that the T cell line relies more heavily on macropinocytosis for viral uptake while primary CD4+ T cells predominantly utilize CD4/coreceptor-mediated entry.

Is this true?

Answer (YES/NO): NO